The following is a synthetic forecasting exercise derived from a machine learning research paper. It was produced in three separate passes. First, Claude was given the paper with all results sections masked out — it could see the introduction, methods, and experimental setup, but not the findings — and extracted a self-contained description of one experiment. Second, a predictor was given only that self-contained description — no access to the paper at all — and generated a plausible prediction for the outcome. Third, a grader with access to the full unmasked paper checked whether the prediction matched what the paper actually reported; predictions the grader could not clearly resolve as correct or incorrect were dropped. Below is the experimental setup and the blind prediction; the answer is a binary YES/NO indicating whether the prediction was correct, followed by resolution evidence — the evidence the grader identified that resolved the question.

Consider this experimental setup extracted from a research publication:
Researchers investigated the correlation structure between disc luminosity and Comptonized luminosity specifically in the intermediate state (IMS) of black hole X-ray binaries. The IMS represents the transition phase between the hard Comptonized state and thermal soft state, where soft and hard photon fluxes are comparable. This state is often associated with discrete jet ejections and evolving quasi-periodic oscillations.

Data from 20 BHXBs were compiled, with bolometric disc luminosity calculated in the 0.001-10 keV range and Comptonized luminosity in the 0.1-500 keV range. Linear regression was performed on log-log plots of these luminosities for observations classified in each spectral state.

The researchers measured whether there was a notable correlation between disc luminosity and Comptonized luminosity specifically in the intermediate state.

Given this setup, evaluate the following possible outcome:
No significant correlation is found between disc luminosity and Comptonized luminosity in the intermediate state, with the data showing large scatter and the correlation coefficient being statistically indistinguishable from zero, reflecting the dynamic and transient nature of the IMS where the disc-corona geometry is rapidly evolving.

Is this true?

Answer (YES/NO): YES